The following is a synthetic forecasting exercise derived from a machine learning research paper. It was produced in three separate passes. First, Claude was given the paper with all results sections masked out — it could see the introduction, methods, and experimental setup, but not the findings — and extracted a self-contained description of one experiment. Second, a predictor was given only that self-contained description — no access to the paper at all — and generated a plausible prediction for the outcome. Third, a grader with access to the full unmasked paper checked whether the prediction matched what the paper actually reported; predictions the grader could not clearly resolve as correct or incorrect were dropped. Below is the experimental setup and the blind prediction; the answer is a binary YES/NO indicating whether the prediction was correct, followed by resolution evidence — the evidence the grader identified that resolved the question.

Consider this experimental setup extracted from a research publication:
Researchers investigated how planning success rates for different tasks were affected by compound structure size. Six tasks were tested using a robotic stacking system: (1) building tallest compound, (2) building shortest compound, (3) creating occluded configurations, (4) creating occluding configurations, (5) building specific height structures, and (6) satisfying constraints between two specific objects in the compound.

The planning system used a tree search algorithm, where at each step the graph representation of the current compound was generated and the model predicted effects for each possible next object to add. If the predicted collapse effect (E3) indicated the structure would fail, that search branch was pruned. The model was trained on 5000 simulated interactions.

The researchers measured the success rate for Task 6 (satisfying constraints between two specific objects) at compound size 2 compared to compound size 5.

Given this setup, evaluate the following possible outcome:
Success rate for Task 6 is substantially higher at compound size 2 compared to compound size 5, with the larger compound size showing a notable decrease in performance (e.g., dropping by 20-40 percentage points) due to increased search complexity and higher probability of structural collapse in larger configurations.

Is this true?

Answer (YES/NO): NO